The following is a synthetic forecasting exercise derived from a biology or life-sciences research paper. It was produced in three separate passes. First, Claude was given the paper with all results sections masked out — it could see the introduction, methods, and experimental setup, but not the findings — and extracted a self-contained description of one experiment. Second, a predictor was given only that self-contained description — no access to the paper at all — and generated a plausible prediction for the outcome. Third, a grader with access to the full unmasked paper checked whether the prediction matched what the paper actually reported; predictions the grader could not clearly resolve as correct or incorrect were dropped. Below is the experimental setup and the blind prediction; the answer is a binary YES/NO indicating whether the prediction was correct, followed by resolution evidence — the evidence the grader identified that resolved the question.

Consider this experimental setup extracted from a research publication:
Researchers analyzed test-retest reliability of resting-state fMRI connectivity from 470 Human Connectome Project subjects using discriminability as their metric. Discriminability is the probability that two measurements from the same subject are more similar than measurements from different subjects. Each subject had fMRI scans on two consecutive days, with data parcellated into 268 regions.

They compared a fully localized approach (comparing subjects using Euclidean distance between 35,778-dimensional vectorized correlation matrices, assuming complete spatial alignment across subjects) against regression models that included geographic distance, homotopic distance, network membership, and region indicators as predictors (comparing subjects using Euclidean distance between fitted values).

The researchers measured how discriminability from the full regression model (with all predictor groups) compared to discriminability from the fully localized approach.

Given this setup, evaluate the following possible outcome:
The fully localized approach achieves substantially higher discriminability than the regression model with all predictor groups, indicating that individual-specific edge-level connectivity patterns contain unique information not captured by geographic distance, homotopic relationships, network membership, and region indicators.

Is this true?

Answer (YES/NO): NO